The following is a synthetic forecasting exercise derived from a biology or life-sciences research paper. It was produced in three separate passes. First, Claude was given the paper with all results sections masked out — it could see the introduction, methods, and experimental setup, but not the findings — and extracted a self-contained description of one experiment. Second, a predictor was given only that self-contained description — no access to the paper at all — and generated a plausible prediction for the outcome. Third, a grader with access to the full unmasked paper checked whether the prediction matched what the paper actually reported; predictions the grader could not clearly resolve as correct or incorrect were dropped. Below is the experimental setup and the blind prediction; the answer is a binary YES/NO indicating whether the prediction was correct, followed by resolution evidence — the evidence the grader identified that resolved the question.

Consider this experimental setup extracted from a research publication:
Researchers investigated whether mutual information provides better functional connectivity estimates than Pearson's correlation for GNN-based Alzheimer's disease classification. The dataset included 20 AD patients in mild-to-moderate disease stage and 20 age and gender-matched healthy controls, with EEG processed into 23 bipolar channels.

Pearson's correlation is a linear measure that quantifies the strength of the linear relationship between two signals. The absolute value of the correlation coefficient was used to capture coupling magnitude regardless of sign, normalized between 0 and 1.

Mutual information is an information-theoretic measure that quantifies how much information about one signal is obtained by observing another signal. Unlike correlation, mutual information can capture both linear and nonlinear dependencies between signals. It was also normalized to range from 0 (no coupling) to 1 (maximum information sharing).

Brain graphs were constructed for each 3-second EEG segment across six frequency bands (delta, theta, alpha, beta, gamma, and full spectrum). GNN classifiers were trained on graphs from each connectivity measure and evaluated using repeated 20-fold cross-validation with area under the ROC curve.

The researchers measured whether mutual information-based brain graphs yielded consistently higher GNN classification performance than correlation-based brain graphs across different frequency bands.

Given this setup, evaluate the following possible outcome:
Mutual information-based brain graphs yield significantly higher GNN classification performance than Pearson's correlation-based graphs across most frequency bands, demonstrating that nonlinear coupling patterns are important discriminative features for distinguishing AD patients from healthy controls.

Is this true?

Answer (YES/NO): NO